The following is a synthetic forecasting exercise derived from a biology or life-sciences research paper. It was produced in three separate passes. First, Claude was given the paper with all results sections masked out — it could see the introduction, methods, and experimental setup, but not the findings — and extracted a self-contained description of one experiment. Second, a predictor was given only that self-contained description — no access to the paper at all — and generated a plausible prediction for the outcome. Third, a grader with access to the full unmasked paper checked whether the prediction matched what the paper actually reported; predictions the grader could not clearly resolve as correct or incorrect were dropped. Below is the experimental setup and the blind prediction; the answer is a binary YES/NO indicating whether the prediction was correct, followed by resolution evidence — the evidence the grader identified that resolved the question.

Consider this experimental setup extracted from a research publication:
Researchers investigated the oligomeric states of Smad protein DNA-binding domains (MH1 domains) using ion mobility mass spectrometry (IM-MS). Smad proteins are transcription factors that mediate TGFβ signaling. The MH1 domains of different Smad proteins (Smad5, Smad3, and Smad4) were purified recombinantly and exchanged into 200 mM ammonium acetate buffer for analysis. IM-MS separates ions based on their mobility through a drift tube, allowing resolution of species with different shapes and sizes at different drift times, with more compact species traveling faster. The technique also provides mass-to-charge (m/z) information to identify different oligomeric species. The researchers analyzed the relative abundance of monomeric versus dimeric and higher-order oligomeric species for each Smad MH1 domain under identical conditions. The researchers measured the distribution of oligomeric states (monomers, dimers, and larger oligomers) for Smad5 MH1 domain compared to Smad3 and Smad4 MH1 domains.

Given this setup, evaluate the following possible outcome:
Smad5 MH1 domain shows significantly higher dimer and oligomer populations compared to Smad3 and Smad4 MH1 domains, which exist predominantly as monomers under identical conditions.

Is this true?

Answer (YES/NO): YES